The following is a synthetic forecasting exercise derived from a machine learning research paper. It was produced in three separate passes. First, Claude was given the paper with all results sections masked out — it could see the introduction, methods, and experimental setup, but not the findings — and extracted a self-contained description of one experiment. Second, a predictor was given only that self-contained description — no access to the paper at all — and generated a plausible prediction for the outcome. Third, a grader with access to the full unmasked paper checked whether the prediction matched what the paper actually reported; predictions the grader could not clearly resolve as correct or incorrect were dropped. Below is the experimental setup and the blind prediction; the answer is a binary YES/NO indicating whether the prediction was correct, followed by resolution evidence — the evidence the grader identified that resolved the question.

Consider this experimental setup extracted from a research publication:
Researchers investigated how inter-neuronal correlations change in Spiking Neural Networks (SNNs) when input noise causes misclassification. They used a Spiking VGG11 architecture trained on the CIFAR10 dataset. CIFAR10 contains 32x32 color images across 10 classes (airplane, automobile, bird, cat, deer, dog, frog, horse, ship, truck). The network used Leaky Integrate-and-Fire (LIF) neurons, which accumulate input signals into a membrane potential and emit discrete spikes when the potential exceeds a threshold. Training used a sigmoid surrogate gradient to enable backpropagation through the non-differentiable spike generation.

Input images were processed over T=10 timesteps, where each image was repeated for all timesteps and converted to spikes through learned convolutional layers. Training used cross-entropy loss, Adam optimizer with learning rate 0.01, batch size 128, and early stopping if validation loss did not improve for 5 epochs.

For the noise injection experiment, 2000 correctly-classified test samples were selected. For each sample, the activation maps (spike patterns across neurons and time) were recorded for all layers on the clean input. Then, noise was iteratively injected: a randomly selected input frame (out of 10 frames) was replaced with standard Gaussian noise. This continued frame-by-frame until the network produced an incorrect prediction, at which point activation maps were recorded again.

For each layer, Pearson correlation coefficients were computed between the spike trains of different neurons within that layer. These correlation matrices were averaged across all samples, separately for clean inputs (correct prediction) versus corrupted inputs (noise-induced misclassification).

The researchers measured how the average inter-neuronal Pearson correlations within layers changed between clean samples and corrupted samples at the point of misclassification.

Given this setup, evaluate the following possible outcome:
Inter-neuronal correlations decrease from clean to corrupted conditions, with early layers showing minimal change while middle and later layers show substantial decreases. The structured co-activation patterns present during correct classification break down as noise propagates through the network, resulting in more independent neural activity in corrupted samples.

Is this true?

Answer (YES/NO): NO